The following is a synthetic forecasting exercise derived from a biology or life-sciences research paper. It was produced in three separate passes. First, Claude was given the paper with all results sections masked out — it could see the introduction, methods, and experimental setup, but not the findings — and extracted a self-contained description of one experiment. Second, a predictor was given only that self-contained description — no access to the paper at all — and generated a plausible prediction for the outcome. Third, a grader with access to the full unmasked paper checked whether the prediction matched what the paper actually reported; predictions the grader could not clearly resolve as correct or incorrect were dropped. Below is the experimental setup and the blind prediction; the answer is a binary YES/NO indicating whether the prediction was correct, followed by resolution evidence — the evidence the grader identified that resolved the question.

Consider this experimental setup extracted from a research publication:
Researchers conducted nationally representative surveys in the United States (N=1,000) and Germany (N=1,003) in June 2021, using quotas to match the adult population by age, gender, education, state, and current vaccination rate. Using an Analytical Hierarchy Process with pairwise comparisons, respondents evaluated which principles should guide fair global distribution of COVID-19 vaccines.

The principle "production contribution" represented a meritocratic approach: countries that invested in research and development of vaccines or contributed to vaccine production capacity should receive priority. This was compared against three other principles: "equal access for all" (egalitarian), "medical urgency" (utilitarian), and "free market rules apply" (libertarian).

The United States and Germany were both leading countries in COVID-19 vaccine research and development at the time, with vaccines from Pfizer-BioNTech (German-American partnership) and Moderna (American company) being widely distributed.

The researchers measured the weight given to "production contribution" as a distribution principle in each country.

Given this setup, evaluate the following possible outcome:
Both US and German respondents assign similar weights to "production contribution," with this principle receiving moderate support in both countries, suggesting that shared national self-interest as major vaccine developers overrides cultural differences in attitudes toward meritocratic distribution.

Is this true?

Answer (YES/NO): NO